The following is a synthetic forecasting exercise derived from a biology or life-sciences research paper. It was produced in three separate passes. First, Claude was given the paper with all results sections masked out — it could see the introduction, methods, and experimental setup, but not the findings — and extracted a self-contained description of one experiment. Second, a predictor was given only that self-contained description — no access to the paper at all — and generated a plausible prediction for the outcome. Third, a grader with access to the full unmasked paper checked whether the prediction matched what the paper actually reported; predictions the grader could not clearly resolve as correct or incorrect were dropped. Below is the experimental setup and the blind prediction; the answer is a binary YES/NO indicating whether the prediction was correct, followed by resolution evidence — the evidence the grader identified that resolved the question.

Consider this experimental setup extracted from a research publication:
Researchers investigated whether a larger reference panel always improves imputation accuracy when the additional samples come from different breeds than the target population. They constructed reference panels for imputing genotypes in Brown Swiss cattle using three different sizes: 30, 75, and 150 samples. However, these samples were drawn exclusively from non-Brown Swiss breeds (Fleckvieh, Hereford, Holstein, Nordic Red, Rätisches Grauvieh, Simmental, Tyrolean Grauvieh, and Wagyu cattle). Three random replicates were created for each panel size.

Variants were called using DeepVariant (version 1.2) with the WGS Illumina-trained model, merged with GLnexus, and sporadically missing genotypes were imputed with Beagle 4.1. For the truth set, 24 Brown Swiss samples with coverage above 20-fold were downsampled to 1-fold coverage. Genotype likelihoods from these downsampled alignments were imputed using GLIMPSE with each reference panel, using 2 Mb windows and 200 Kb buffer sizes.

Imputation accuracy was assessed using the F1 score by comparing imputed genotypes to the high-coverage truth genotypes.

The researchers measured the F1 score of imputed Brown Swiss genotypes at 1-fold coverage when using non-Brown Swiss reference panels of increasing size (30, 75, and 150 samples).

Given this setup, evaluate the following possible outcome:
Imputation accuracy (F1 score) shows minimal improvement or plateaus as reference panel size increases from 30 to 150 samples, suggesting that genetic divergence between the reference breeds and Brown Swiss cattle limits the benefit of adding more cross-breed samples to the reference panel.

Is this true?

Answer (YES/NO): NO